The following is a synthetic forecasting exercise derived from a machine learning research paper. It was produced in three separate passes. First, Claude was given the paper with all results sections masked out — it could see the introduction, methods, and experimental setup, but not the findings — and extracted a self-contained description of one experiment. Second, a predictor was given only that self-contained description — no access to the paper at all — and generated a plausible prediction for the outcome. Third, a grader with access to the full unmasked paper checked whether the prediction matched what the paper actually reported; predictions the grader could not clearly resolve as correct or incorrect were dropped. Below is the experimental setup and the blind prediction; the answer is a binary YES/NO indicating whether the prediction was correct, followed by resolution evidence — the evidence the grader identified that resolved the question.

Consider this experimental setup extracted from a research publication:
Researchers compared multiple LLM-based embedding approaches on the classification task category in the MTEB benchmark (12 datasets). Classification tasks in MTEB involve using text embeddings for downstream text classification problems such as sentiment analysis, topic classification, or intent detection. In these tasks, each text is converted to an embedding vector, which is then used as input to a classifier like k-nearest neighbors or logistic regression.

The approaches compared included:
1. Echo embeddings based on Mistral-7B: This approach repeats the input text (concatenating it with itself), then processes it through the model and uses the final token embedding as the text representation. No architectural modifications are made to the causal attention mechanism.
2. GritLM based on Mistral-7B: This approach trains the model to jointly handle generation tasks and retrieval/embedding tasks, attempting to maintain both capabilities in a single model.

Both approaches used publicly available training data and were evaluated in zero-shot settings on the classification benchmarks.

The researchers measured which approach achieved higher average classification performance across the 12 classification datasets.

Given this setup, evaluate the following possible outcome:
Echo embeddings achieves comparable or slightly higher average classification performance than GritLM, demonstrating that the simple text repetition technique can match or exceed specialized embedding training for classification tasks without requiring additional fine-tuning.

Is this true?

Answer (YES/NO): YES